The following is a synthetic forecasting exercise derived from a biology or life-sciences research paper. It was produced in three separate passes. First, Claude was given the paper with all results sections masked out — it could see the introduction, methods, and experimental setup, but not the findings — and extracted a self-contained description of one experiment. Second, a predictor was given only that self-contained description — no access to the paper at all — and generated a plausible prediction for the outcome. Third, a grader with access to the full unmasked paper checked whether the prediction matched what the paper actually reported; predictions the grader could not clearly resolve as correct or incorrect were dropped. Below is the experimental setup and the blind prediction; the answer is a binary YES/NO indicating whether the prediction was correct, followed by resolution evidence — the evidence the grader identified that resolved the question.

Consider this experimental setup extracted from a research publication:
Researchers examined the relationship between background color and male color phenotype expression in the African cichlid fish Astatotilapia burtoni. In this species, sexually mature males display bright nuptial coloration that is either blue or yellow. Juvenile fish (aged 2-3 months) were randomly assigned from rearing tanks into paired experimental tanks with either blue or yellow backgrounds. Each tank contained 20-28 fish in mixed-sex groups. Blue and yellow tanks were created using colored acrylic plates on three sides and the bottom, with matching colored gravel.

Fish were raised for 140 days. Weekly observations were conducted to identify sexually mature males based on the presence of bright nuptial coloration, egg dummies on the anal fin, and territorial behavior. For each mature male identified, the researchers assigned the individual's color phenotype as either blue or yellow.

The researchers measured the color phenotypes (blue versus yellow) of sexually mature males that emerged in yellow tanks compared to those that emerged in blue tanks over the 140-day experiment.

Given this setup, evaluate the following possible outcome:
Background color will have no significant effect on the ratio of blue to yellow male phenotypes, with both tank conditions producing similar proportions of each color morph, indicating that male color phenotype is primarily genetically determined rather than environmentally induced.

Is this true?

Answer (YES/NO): NO